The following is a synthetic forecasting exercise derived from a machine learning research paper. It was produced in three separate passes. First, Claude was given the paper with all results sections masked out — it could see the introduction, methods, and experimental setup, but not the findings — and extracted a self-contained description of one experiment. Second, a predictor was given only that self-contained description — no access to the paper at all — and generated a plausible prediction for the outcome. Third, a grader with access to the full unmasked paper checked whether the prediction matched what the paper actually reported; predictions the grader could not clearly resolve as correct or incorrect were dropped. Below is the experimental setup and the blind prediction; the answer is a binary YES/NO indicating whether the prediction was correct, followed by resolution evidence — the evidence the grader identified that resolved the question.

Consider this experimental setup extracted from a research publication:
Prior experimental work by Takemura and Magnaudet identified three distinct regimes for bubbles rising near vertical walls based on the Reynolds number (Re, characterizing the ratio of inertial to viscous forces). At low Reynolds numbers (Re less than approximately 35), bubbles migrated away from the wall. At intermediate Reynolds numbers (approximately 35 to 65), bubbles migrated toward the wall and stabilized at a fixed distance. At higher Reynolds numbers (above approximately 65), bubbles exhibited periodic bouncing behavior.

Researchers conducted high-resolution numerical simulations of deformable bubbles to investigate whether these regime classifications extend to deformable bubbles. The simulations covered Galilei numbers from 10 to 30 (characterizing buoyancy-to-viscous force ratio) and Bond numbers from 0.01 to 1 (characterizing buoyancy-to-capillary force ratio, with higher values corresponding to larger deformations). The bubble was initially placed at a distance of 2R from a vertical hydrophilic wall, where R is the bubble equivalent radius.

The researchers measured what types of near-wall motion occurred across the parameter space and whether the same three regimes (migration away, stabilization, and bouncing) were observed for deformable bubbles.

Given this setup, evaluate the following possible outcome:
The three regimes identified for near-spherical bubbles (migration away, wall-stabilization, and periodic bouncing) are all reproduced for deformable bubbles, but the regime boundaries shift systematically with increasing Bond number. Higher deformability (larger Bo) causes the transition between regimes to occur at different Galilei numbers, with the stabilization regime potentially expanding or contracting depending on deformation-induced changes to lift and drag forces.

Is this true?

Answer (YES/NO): YES